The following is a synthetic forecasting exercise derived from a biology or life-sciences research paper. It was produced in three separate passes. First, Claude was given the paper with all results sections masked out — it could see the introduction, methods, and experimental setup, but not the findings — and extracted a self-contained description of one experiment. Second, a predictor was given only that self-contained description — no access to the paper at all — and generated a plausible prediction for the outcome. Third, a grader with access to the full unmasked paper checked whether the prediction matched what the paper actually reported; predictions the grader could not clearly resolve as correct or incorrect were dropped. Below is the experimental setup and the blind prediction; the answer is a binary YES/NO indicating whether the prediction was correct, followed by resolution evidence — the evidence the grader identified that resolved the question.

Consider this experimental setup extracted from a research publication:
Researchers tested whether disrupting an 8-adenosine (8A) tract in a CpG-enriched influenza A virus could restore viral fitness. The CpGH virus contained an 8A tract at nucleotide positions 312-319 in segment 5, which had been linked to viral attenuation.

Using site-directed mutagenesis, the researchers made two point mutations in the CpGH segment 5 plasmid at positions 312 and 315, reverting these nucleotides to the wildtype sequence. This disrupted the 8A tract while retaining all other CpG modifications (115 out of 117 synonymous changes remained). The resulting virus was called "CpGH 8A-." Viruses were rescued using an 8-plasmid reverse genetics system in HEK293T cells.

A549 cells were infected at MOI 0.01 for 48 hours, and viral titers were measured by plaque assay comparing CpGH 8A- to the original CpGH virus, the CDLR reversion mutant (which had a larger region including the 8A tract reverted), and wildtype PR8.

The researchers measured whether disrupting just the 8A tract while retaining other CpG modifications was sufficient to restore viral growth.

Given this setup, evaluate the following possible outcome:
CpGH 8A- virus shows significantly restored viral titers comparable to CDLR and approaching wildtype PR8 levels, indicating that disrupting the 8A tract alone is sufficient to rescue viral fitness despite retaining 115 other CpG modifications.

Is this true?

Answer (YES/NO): YES